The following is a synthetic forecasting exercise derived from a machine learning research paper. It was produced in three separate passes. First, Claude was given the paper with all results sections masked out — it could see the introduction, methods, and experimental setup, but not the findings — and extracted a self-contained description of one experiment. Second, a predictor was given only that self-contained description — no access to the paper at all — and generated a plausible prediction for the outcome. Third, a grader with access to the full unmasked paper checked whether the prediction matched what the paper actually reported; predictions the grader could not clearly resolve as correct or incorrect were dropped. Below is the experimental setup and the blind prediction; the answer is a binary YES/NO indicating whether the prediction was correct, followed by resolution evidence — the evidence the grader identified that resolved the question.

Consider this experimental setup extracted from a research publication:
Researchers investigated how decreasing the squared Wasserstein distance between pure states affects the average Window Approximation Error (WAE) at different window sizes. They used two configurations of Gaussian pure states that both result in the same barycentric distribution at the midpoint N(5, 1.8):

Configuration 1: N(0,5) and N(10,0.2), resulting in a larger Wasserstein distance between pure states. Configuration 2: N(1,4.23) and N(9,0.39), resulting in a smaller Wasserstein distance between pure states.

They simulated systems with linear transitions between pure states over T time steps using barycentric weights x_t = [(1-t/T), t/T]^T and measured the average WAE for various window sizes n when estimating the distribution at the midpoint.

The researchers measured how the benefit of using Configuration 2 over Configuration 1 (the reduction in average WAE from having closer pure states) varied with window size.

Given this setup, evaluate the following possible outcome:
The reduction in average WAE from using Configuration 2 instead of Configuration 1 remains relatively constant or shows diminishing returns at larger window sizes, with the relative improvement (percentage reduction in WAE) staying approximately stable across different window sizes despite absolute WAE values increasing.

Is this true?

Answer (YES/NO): NO